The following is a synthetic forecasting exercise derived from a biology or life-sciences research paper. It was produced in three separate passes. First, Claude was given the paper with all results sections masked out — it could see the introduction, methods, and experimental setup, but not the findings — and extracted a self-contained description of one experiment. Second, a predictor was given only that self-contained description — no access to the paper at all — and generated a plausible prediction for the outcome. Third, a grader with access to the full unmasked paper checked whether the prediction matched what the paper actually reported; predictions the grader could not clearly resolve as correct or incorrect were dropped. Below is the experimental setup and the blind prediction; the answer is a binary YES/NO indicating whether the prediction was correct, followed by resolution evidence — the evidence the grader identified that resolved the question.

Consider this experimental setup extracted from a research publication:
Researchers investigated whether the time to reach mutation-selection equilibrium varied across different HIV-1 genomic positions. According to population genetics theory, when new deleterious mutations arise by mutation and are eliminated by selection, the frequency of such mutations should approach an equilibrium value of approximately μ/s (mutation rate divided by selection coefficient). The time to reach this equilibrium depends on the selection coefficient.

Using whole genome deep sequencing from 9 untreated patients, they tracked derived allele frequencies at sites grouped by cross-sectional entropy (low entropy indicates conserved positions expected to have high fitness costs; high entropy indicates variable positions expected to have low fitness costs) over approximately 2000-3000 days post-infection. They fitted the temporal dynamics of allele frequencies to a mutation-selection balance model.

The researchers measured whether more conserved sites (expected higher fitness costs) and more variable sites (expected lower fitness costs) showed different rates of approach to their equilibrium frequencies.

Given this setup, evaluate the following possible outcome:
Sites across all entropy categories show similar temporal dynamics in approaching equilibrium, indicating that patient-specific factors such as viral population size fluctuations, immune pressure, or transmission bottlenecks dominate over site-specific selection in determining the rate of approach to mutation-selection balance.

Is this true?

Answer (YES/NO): NO